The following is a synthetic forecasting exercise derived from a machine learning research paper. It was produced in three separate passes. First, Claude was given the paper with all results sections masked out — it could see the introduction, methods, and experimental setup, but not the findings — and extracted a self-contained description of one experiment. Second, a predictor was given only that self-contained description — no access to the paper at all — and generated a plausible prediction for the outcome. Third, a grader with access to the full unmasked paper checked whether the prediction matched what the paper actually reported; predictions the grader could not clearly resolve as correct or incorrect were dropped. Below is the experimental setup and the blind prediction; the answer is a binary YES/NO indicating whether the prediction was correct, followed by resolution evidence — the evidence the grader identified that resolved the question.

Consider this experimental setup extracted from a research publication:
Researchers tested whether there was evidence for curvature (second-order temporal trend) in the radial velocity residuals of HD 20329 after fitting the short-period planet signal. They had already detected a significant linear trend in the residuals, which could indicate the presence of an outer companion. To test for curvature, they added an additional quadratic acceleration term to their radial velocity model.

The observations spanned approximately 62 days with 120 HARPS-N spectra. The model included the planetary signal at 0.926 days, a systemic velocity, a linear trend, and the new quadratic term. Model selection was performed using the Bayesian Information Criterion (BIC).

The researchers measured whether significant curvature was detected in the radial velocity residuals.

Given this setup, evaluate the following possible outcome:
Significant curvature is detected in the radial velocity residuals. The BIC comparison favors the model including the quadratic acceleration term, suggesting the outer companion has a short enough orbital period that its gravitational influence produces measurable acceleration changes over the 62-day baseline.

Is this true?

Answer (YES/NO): NO